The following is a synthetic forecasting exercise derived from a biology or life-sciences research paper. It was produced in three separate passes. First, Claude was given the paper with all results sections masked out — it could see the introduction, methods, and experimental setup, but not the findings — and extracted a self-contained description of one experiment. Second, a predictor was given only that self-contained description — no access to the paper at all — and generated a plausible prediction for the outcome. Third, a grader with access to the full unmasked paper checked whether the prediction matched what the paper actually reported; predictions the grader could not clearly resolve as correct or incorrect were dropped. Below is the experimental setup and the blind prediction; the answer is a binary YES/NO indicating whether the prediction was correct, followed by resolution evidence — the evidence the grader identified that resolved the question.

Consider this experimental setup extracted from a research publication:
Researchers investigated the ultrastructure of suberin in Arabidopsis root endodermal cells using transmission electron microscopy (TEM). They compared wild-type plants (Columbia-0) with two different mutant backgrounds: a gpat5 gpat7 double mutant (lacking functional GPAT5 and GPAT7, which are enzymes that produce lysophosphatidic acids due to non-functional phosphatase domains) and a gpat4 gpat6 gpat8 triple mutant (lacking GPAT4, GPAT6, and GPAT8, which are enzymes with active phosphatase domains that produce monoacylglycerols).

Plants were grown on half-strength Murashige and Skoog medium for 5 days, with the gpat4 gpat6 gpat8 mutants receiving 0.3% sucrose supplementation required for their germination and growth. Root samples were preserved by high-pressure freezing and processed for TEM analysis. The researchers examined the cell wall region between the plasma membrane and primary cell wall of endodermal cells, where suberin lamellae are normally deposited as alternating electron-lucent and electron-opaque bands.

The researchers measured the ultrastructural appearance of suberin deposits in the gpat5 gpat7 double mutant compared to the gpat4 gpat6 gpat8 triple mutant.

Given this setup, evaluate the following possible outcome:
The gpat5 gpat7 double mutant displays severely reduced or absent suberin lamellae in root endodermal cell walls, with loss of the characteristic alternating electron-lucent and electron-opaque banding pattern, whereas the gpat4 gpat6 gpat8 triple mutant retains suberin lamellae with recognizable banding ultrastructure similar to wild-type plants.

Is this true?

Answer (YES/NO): YES